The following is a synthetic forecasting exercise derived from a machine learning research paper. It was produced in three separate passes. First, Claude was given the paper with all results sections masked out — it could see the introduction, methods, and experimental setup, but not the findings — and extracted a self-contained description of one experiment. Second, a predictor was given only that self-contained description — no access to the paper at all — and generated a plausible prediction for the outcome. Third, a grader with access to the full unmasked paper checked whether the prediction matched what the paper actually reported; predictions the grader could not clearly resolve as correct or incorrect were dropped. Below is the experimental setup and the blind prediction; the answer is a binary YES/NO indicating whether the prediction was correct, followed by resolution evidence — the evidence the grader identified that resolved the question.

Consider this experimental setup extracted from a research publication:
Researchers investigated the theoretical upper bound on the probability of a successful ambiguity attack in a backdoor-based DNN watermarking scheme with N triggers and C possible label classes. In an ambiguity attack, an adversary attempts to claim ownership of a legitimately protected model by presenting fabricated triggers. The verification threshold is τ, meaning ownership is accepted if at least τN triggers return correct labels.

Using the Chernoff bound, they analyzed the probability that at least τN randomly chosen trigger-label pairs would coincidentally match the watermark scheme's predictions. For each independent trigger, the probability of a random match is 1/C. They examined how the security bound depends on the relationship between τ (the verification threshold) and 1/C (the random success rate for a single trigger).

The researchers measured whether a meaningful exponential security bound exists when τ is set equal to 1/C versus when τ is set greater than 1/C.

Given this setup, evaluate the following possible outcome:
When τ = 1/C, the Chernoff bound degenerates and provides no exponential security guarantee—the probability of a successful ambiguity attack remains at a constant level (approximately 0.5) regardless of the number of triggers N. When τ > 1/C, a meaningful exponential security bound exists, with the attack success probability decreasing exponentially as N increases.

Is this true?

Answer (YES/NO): NO